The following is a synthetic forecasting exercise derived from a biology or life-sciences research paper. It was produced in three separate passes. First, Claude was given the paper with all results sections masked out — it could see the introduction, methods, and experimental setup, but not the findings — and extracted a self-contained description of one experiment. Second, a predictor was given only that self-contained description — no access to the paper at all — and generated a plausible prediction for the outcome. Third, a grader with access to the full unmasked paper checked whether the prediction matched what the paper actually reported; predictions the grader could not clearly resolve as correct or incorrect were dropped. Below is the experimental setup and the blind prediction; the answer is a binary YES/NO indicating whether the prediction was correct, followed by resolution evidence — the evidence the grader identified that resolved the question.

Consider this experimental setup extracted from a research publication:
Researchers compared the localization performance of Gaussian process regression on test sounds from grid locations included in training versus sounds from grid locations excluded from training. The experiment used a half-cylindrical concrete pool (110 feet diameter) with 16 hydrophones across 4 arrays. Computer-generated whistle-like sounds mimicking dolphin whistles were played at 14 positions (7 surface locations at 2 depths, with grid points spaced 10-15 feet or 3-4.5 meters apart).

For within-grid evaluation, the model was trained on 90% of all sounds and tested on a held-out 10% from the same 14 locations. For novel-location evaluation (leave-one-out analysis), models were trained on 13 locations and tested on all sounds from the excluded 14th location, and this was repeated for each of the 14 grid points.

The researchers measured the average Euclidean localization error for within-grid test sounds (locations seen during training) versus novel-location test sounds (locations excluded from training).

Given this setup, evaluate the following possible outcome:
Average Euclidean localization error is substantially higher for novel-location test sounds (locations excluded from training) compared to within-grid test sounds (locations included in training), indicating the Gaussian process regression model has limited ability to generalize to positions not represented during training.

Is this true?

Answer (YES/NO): YES